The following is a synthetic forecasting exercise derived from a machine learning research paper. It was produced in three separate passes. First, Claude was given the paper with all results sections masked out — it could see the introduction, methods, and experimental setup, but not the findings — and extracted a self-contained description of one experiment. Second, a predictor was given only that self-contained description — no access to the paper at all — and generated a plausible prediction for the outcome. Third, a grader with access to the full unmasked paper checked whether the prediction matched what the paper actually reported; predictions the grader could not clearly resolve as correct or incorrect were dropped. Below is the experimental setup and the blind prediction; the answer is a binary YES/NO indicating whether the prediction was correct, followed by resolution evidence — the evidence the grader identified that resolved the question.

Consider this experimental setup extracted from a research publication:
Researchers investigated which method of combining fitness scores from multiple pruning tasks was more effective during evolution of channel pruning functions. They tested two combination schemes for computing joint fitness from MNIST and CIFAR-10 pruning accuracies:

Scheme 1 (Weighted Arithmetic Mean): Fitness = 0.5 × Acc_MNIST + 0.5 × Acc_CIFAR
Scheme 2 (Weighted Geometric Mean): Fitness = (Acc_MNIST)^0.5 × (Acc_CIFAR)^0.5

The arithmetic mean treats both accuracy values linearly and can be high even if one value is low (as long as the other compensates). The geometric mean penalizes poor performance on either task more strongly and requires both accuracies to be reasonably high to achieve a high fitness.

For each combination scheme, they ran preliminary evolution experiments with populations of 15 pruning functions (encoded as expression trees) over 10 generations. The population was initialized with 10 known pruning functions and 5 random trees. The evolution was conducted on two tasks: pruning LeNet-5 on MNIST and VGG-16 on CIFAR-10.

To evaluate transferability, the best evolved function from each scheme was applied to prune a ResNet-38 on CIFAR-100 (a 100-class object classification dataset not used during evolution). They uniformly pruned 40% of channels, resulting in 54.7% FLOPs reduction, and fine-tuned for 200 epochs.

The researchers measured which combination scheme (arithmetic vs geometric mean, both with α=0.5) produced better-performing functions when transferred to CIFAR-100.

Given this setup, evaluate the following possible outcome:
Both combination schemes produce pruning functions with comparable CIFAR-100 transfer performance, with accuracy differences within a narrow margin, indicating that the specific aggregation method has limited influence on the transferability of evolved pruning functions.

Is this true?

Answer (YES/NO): NO